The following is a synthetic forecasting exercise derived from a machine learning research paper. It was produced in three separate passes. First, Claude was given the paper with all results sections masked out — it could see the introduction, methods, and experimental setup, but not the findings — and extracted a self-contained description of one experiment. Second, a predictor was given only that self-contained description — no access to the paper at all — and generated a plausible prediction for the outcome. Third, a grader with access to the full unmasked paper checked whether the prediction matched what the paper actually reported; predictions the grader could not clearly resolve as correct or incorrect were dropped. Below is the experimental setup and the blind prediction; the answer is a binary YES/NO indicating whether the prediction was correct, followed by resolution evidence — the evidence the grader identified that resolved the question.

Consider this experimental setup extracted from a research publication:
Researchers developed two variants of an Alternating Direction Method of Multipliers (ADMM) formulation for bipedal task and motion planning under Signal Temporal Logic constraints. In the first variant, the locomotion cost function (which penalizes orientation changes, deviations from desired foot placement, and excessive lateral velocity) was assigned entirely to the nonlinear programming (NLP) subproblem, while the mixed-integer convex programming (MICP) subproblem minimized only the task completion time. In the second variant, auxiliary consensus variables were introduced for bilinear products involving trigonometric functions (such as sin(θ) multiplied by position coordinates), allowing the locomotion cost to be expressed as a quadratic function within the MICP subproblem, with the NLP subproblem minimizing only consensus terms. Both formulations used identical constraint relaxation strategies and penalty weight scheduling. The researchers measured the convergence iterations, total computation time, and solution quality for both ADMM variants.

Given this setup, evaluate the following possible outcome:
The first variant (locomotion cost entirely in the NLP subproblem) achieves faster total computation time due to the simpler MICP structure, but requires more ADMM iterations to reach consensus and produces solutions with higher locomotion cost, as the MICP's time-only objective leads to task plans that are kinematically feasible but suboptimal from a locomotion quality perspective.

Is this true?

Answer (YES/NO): NO